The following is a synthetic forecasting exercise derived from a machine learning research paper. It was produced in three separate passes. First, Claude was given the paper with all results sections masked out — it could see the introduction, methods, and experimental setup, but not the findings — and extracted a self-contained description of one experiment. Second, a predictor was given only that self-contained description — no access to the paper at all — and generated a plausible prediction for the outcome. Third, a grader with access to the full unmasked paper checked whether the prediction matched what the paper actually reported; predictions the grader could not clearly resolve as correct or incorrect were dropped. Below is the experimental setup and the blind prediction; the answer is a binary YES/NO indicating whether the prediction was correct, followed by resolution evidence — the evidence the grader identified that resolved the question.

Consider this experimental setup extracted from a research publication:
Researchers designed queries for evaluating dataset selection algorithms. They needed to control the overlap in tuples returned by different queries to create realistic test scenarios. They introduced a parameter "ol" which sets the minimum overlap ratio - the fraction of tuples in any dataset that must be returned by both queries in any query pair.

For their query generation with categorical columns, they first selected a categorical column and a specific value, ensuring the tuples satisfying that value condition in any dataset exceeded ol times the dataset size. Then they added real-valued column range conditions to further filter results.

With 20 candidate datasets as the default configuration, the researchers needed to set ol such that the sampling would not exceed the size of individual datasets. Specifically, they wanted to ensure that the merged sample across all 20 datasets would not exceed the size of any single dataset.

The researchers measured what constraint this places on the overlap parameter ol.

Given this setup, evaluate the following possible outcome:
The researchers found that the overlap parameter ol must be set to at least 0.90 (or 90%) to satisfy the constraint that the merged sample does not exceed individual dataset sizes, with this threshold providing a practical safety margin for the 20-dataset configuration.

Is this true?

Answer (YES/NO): NO